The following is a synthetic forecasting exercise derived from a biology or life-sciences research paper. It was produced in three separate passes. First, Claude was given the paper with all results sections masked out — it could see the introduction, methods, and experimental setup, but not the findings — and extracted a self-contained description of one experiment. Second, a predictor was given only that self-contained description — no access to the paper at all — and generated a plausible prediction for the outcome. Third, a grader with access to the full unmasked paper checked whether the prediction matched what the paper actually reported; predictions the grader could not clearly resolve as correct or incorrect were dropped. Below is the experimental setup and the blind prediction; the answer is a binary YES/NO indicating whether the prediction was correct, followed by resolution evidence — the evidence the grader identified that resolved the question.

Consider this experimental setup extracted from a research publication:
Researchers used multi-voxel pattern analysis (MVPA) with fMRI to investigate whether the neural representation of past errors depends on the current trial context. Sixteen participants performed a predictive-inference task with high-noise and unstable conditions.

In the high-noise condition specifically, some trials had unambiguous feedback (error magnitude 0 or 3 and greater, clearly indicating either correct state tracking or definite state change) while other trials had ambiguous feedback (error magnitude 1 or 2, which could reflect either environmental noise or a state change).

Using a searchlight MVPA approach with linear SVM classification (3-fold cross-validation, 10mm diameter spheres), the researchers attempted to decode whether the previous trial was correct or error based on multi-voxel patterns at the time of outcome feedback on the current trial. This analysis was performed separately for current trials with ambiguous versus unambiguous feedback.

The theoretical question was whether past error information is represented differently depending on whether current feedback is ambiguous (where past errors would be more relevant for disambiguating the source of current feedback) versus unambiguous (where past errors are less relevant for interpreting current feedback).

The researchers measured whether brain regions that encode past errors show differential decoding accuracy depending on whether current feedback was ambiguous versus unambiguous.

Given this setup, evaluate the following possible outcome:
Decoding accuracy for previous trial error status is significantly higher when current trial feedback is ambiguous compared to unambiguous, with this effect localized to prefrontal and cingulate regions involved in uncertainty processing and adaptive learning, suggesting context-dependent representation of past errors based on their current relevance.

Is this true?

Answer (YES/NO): NO